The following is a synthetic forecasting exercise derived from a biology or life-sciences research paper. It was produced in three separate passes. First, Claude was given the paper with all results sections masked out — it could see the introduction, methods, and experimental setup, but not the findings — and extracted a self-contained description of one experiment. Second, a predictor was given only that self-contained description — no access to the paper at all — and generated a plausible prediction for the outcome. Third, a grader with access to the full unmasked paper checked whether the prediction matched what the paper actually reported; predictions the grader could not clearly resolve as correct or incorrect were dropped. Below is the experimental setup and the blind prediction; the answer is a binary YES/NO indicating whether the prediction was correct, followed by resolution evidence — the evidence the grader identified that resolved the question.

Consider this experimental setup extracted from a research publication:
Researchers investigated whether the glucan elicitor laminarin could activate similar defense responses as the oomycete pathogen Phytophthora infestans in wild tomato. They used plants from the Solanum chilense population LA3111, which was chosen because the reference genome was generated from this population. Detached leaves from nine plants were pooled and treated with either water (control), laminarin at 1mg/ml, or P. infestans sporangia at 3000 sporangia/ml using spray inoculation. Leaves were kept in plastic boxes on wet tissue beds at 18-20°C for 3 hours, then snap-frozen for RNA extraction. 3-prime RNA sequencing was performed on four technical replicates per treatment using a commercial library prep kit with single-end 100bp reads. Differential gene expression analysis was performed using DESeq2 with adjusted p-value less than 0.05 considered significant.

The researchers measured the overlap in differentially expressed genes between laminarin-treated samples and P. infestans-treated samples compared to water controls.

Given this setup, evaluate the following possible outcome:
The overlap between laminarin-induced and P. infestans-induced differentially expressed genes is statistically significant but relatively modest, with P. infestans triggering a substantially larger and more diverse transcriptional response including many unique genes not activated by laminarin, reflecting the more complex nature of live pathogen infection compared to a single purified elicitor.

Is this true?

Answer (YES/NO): NO